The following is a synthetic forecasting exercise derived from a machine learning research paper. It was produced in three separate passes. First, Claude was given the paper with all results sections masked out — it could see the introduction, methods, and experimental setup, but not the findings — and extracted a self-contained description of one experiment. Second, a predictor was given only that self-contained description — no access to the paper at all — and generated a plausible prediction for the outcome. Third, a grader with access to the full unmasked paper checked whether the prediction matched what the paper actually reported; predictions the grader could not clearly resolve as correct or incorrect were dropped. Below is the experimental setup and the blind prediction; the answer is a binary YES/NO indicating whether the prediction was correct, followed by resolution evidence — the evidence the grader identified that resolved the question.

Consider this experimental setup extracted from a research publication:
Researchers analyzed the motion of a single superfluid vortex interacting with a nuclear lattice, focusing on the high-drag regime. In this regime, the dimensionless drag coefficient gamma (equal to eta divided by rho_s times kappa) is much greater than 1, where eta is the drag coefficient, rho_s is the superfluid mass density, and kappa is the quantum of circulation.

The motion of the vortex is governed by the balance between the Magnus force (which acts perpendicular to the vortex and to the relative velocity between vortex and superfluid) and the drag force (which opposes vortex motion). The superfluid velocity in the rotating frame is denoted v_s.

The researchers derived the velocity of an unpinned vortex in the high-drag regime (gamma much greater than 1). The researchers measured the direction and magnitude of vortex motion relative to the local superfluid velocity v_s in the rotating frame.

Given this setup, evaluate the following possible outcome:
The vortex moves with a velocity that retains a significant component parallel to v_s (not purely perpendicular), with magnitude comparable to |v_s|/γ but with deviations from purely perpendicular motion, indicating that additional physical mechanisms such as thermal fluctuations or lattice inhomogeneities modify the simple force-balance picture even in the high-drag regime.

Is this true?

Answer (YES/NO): NO